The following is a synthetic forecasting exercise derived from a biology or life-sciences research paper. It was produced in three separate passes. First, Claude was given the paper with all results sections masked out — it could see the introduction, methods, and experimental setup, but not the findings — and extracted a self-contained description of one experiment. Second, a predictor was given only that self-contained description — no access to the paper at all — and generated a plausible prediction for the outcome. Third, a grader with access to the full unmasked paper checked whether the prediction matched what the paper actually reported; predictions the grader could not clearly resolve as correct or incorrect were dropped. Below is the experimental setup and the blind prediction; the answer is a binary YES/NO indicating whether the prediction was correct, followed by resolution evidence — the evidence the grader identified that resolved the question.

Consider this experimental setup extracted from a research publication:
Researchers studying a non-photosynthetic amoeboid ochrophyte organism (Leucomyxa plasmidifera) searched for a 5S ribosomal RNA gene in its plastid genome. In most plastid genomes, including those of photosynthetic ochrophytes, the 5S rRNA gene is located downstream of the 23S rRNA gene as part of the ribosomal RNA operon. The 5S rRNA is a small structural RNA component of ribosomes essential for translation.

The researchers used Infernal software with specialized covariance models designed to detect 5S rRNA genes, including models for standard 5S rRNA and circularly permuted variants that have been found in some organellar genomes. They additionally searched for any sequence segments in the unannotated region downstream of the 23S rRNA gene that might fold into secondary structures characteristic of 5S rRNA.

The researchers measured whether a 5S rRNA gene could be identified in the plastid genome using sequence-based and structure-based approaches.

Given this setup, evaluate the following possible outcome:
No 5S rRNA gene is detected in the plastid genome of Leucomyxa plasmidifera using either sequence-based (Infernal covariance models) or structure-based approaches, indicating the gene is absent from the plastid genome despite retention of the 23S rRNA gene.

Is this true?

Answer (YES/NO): YES